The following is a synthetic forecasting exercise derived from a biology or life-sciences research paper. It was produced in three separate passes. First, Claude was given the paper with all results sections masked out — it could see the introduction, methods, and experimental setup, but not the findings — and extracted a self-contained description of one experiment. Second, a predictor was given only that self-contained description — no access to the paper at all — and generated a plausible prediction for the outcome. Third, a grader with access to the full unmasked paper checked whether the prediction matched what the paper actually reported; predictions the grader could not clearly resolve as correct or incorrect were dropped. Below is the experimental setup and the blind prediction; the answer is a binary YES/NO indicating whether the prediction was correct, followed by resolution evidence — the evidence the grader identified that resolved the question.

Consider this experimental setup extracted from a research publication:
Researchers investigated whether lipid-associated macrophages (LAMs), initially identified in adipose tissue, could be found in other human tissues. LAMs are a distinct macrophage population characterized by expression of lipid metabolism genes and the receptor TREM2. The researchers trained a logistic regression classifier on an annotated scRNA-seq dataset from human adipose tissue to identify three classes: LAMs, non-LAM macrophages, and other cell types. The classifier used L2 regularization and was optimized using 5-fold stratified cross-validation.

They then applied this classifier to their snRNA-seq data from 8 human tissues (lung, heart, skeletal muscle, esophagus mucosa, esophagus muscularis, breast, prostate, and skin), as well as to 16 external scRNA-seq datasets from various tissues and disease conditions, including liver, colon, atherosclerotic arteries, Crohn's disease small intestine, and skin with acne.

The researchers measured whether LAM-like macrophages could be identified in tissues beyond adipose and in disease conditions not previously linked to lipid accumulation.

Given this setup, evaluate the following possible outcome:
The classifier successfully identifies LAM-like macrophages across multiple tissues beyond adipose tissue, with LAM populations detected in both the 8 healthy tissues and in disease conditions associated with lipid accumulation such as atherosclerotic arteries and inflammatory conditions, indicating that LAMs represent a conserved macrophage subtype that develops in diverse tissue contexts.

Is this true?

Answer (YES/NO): YES